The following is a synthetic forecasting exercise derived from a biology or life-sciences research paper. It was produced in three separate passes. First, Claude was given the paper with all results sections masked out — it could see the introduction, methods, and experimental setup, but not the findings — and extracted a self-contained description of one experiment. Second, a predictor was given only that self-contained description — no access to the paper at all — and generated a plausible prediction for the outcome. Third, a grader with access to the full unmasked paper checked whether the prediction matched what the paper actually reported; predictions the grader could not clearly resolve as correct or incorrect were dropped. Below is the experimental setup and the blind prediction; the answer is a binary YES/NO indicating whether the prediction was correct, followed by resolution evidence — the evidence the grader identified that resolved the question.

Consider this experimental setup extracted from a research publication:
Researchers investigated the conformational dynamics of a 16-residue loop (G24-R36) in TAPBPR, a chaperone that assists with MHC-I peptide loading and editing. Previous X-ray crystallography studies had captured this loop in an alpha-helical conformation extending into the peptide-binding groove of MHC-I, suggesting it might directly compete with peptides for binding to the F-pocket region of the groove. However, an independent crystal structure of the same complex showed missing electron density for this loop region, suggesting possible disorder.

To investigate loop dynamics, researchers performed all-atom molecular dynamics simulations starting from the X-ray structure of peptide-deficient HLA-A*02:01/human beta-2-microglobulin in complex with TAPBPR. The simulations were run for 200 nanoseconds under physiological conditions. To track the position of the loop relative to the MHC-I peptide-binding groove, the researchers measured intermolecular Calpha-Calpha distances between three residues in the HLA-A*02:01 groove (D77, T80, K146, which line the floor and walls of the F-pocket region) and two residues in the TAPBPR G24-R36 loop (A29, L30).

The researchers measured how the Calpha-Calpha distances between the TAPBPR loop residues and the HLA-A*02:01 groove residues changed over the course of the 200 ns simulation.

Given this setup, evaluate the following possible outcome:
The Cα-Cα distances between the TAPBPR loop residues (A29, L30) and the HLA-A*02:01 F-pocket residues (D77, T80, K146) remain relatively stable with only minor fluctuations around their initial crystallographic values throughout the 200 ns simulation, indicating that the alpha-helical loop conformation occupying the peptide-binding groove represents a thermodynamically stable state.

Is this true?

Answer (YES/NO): NO